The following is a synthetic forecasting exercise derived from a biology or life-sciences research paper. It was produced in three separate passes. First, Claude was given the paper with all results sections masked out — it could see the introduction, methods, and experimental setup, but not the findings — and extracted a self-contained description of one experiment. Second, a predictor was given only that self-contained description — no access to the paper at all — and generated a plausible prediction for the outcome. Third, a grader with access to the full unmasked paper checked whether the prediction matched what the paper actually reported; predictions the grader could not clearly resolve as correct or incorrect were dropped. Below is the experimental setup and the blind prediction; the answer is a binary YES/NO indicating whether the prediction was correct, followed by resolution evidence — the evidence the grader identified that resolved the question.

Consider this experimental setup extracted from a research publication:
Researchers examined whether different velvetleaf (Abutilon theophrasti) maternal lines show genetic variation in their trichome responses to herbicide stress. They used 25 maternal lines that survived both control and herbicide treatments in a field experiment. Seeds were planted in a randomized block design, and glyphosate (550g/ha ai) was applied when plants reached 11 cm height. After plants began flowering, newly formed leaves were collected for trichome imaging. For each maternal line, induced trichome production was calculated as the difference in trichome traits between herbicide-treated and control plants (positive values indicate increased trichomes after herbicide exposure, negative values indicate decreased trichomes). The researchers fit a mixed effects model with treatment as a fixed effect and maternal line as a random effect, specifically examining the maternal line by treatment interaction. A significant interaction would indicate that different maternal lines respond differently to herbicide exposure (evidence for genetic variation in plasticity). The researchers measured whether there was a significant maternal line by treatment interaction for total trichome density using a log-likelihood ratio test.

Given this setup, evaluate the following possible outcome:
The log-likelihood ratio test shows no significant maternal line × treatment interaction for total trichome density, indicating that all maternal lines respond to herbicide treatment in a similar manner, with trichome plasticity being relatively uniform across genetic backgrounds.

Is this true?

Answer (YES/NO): NO